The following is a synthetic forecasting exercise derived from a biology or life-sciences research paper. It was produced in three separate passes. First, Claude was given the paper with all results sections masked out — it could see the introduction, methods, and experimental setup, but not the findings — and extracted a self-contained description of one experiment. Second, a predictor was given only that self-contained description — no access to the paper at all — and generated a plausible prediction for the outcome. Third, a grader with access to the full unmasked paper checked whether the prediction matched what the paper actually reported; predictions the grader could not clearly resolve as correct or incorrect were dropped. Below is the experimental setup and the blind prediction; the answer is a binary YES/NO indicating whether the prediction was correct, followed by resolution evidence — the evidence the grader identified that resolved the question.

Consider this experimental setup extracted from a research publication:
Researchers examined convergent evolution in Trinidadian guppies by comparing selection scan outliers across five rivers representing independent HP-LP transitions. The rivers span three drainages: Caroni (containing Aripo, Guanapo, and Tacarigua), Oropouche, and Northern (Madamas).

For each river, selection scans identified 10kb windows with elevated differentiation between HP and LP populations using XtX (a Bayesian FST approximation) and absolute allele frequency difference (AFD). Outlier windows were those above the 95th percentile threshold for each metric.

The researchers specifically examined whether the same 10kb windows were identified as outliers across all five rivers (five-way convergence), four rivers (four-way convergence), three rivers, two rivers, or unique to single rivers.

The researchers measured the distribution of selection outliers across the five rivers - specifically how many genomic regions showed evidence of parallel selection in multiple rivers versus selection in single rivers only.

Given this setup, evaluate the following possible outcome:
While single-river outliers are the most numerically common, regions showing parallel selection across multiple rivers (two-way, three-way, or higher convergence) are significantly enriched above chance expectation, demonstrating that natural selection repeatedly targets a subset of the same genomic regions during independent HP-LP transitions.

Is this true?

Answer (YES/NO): NO